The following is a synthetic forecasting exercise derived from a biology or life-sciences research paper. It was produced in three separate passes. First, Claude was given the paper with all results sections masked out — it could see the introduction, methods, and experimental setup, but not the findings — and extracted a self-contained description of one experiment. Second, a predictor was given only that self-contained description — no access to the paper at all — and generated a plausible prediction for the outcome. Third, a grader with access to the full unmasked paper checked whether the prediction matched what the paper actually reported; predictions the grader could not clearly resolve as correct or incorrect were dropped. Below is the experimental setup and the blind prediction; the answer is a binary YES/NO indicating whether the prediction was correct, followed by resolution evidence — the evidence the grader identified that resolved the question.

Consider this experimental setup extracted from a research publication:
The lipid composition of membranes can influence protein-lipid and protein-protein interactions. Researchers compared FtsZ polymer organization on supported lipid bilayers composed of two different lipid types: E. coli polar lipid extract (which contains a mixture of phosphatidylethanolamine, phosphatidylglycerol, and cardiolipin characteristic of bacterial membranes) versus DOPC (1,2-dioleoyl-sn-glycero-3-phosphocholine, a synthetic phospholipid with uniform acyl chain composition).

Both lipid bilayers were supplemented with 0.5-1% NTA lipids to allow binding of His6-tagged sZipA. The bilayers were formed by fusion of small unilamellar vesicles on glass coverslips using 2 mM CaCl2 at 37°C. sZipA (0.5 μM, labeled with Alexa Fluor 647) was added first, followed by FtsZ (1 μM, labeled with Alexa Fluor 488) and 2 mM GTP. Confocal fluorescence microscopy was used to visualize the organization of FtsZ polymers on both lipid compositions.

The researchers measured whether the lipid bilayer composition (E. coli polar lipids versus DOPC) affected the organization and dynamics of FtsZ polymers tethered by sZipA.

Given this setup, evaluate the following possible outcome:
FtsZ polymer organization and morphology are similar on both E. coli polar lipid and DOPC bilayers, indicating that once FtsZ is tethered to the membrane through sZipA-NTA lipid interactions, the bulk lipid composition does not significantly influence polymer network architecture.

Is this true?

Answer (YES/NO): YES